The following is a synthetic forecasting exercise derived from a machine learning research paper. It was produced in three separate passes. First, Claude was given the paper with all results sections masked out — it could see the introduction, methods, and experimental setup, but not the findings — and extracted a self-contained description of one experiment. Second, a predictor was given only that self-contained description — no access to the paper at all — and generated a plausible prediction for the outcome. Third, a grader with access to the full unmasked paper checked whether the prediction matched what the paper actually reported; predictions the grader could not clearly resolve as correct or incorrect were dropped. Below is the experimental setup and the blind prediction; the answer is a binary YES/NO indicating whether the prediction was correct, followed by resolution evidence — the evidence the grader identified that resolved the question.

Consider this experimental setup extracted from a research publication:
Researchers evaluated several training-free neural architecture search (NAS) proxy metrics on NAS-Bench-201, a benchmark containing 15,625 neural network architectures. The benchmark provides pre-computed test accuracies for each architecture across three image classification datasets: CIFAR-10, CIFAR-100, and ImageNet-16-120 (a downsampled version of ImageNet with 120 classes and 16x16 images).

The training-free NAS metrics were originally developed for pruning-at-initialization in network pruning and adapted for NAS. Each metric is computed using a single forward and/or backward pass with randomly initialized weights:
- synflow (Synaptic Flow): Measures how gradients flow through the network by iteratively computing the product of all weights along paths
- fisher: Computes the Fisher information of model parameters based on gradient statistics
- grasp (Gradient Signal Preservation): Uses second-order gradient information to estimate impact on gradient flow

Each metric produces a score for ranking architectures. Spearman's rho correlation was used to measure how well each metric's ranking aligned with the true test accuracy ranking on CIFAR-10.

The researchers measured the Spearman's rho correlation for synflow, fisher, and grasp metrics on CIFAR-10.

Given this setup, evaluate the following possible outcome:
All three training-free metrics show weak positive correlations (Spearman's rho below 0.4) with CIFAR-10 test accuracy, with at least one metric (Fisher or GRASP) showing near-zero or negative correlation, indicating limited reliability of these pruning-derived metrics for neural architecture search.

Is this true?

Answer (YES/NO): NO